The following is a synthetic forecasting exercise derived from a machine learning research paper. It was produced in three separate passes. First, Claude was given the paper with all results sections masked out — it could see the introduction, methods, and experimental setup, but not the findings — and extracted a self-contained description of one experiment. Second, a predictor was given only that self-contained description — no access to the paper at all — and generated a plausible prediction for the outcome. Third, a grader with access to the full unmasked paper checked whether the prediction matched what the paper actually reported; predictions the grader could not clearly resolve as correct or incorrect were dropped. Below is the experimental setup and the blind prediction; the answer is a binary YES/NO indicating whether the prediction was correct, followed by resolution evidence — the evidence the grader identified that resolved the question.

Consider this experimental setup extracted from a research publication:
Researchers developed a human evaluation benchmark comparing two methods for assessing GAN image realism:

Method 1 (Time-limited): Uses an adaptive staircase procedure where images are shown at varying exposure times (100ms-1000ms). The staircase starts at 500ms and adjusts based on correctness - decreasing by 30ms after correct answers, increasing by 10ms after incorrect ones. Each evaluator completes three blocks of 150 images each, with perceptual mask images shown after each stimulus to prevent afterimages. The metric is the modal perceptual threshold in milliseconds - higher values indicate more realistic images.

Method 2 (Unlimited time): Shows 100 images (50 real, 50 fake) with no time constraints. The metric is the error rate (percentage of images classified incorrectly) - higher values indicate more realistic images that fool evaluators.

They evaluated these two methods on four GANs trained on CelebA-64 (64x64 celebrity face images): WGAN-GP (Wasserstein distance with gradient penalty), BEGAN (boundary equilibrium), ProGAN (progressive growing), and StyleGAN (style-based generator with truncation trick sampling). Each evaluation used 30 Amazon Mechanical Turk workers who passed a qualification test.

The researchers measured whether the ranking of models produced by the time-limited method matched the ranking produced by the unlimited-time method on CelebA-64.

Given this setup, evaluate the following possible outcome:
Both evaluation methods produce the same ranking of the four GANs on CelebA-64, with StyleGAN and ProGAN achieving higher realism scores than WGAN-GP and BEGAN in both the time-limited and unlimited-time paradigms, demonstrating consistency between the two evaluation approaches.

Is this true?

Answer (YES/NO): YES